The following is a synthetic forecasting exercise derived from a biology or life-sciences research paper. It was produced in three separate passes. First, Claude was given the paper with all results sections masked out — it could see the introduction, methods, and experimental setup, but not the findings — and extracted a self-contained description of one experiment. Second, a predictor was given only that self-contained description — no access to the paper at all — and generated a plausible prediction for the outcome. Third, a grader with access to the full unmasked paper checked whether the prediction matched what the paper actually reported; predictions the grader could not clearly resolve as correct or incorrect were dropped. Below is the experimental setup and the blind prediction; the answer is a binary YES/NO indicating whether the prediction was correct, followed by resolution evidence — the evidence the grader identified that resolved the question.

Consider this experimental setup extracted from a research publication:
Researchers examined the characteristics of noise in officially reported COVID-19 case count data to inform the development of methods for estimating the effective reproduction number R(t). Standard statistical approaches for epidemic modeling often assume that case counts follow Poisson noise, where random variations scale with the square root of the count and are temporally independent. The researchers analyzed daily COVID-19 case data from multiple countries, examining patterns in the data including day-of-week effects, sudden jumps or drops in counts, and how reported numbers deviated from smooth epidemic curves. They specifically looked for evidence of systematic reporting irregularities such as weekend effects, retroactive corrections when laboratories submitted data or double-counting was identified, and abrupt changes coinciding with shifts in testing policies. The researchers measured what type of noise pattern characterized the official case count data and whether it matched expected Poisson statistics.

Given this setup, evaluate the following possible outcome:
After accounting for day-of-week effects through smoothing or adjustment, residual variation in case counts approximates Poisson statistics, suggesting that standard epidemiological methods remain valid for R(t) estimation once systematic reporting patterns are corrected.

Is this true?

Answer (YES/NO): NO